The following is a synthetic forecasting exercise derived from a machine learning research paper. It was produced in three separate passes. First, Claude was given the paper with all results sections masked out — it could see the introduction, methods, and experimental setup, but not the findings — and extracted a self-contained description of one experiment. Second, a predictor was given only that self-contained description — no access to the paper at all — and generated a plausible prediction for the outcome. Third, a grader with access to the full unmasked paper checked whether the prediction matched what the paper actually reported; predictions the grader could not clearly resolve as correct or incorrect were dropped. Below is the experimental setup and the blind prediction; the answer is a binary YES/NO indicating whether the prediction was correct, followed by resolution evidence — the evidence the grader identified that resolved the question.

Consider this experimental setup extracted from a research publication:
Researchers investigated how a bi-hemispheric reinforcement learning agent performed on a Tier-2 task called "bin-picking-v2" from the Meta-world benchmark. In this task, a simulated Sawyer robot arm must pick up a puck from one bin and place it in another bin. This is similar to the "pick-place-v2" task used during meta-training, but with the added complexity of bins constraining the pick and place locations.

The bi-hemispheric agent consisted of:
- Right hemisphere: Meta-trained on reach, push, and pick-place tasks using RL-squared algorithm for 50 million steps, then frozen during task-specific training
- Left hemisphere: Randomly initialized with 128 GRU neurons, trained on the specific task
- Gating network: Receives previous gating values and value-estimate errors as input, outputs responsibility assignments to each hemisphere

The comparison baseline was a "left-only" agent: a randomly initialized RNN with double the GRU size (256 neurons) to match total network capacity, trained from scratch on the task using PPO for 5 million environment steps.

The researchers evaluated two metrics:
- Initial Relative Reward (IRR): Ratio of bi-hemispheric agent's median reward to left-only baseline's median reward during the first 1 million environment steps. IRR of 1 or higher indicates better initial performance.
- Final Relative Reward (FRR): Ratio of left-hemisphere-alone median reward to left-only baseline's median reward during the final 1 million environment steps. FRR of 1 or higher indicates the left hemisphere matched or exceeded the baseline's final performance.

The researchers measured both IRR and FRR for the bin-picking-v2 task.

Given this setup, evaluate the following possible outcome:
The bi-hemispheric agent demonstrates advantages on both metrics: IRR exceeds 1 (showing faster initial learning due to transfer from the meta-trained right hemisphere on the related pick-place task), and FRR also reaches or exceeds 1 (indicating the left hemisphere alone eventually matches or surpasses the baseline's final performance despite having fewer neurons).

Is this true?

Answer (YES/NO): NO